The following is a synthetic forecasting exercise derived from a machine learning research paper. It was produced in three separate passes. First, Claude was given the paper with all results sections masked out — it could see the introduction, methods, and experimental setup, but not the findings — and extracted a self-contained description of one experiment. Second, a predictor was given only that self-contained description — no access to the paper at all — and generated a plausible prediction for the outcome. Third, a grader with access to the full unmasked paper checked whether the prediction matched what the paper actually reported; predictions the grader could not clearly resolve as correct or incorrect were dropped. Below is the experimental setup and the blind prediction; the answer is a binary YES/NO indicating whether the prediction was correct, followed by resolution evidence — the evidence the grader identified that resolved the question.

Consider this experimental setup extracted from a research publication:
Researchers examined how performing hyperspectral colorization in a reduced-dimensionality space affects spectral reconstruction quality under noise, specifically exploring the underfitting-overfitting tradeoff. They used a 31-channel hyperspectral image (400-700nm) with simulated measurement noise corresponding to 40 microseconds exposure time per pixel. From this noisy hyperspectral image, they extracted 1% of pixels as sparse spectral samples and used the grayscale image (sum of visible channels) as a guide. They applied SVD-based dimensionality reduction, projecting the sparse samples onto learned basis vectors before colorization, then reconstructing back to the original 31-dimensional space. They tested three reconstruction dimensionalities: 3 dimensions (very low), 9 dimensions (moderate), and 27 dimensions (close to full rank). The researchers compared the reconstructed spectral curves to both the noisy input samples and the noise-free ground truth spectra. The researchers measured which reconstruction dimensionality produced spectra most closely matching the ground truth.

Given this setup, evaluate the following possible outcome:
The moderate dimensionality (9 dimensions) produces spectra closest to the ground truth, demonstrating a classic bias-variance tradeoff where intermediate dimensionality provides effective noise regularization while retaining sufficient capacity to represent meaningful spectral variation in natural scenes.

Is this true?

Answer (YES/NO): YES